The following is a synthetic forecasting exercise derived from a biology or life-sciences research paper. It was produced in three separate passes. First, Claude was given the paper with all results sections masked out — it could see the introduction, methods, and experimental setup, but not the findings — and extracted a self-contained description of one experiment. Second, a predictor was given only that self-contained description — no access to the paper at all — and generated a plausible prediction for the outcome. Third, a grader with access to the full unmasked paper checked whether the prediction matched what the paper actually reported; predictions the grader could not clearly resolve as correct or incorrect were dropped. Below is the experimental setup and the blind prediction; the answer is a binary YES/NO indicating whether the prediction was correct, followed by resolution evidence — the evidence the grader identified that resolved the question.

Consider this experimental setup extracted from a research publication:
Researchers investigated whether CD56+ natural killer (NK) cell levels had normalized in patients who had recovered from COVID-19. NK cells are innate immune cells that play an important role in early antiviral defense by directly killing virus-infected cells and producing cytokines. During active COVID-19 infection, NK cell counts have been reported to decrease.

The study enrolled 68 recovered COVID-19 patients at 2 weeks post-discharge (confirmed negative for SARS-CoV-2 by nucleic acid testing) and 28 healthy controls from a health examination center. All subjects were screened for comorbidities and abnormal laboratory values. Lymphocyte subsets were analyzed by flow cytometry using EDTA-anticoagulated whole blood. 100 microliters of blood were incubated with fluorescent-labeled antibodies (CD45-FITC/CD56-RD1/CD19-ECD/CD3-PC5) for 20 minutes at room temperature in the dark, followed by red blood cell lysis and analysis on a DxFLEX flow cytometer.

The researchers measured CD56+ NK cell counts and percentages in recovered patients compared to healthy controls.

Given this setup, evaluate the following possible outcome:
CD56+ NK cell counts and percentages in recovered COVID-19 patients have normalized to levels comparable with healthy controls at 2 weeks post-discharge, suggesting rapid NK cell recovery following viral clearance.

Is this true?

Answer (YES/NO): NO